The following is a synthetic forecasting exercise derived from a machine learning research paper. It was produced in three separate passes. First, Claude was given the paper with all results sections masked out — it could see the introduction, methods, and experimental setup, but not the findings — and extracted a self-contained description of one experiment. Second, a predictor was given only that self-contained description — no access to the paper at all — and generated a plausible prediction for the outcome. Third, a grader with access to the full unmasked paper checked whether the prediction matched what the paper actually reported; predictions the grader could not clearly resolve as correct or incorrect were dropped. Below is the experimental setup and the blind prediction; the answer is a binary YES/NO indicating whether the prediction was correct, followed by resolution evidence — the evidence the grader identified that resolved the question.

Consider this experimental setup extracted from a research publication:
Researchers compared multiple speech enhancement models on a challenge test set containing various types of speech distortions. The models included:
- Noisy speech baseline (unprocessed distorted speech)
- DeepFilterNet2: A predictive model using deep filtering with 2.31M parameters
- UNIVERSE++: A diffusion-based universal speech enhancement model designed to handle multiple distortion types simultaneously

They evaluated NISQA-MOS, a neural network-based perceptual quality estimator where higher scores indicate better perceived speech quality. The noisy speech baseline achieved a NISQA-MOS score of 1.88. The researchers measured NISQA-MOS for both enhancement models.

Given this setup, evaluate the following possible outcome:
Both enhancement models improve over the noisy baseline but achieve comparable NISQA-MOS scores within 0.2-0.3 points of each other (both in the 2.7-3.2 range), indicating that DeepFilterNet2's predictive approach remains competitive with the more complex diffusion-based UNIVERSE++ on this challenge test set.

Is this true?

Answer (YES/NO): NO